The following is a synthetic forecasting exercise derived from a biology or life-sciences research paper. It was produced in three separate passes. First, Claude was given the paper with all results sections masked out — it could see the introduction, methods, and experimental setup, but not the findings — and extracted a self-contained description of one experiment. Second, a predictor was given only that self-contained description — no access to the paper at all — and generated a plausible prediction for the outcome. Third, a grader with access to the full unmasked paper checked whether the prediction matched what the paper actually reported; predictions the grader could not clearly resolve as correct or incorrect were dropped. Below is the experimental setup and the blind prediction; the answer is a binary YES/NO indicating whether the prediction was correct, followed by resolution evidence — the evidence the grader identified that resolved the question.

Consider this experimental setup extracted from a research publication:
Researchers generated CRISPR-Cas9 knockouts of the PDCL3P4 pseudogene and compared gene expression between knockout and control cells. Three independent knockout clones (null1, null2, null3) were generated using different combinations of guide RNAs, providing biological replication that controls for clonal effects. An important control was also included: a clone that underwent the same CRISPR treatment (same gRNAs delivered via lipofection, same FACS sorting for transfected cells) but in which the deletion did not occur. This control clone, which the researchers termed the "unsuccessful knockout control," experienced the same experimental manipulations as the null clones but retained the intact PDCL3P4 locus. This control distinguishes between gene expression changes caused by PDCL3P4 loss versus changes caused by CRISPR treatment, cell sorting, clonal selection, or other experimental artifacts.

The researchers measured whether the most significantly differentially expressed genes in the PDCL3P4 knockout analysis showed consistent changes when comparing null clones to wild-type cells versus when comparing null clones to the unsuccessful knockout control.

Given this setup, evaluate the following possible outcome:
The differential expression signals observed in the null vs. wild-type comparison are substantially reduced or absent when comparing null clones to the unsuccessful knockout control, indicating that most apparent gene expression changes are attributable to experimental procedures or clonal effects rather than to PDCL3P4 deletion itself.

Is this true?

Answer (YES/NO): NO